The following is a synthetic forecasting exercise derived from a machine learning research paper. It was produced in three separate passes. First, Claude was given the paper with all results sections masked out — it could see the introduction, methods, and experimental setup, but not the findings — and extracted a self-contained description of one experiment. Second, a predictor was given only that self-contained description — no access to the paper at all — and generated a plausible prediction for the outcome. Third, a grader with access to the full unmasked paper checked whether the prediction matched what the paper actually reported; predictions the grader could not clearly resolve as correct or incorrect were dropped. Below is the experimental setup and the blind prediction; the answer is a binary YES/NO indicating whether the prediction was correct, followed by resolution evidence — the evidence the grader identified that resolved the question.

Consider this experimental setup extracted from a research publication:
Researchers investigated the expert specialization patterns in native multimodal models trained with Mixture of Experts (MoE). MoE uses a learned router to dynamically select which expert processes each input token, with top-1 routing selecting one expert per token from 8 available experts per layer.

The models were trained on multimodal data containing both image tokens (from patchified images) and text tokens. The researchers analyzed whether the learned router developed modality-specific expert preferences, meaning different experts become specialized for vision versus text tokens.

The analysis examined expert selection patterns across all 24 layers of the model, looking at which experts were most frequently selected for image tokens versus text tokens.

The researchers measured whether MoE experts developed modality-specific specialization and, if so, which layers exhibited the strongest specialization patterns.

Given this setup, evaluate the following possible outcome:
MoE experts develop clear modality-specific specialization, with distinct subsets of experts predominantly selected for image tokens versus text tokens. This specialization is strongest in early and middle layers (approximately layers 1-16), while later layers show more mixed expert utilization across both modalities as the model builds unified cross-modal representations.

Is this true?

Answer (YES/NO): NO